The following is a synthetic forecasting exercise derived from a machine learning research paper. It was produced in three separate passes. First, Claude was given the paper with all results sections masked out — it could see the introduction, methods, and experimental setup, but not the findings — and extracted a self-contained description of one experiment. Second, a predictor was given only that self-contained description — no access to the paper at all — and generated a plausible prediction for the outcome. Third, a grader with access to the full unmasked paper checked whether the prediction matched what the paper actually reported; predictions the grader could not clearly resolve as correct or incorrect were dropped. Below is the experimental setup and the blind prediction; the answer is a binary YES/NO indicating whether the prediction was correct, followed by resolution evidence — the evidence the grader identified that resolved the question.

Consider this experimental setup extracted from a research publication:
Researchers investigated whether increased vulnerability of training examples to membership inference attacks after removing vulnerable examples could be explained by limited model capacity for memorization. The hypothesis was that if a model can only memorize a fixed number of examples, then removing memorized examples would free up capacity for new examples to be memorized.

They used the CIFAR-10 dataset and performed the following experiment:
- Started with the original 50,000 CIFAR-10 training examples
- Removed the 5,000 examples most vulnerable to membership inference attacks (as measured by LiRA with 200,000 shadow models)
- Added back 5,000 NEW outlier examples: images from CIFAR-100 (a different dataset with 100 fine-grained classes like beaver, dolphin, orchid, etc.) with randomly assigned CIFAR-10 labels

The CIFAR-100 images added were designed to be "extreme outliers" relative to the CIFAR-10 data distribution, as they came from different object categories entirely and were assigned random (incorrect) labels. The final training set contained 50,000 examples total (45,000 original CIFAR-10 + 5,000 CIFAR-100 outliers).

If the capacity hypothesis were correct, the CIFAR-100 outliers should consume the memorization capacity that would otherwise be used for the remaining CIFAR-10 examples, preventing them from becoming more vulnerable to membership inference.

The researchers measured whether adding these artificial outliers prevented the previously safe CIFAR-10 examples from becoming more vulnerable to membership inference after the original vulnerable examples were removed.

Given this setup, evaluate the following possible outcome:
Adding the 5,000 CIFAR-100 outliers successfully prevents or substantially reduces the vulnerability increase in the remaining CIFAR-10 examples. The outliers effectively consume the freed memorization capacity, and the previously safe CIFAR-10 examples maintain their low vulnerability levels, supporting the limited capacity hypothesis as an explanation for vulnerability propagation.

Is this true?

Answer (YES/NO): NO